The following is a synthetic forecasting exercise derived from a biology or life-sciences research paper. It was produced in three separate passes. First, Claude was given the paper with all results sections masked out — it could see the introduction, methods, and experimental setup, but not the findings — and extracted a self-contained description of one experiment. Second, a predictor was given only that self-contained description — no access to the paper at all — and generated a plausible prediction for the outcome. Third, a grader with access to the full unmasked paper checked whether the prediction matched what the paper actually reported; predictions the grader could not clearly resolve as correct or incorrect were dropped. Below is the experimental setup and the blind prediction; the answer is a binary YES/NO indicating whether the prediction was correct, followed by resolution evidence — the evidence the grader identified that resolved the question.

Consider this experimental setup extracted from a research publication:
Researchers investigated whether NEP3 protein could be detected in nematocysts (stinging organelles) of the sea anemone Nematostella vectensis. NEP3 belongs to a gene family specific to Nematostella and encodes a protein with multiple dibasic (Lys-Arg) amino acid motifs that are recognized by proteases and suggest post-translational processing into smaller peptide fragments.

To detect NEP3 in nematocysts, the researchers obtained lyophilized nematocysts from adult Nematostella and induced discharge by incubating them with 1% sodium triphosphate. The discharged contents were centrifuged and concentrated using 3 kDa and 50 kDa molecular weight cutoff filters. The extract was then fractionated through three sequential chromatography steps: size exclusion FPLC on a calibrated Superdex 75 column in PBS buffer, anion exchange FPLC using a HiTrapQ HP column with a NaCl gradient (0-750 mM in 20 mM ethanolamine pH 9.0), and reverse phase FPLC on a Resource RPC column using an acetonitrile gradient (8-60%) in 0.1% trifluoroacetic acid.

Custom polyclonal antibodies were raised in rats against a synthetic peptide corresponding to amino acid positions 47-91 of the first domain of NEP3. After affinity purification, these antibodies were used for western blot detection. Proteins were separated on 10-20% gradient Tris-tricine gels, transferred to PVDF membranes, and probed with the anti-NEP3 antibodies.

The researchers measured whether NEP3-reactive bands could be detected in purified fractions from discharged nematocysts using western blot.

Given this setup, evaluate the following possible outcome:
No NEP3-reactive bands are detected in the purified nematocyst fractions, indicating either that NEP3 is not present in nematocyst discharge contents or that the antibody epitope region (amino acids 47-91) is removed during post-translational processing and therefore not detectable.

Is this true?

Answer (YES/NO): NO